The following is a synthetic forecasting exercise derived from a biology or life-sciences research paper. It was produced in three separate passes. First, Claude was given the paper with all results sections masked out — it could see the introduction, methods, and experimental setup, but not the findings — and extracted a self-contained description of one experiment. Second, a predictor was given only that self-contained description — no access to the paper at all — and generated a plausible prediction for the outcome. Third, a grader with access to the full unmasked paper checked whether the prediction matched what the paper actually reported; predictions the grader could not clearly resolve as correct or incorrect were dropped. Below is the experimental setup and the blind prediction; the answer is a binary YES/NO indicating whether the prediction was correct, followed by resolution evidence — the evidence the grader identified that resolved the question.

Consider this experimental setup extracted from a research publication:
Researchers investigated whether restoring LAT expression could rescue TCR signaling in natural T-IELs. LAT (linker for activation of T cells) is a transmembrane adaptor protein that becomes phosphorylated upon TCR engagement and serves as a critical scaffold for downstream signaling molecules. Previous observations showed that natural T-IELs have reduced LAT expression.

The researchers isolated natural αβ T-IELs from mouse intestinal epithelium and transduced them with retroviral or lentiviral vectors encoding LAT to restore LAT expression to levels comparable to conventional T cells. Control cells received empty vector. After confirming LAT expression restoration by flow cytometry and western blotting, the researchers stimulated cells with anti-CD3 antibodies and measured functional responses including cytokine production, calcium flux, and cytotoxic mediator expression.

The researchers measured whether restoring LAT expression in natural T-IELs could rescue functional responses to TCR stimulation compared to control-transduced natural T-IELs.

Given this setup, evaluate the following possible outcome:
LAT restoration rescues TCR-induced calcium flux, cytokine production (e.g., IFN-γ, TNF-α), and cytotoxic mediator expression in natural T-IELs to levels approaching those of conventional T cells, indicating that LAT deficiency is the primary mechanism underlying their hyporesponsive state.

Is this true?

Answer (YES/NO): NO